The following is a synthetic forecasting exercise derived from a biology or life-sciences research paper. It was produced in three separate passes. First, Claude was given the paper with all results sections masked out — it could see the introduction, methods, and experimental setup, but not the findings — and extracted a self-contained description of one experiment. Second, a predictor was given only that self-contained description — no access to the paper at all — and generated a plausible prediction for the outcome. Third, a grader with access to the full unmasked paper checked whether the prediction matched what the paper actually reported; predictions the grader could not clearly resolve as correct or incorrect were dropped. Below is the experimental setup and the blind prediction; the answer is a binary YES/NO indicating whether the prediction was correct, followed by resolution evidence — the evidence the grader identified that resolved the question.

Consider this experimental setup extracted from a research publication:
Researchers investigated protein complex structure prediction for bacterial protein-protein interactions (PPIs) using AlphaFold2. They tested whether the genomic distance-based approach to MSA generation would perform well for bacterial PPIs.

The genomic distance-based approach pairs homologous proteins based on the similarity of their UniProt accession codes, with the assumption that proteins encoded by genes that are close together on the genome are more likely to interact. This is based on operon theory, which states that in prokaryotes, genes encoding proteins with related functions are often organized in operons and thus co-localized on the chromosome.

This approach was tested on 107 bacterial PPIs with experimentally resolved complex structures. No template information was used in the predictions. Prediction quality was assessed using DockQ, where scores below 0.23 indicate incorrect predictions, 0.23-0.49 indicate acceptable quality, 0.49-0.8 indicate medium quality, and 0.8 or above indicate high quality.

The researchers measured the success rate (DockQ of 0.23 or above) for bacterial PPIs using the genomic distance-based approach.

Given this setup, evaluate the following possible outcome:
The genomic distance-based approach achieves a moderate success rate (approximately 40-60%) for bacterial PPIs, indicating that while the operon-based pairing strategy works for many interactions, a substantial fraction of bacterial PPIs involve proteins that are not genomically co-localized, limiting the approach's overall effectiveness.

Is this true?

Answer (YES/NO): YES